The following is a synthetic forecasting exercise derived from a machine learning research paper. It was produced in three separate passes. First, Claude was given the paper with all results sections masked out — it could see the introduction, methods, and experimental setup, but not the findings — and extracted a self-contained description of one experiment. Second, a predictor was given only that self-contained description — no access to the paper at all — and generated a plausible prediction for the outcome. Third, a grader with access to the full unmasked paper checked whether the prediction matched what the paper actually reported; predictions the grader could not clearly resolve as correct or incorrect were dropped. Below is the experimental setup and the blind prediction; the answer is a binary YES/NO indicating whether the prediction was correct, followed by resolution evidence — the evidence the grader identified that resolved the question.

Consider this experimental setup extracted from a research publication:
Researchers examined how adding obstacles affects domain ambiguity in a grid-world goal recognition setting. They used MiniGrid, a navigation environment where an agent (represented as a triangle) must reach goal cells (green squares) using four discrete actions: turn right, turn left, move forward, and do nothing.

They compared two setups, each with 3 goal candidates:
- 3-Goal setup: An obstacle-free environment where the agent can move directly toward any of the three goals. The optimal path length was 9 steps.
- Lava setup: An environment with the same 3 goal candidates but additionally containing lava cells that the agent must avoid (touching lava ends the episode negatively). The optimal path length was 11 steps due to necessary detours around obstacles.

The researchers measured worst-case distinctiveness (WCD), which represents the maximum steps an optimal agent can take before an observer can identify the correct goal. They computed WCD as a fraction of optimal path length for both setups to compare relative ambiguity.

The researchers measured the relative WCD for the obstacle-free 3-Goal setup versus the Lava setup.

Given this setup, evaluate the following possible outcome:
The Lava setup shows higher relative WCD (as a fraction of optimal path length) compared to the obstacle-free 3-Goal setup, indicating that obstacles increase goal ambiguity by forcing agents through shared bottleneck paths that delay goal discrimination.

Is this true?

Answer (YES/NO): NO